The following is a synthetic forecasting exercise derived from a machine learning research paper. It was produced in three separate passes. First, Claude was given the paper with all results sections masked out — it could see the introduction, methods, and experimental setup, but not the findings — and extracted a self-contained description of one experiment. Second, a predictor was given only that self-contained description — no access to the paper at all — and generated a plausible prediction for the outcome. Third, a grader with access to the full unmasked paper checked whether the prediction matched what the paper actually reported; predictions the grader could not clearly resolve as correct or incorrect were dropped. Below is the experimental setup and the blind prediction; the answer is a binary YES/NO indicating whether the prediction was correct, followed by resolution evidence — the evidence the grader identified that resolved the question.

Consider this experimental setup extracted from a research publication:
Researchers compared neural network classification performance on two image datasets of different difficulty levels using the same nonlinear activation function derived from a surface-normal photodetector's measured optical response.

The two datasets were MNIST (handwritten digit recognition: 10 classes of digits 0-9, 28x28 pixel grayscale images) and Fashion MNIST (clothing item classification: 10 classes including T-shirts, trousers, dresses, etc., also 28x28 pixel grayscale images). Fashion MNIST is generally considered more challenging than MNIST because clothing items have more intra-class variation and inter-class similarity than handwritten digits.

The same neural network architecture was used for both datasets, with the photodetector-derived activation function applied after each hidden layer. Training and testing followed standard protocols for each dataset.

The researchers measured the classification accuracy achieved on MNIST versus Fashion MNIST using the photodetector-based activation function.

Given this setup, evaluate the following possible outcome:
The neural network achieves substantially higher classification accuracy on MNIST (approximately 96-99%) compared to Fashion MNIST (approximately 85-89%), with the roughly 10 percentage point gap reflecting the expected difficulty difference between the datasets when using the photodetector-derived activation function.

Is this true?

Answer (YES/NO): YES